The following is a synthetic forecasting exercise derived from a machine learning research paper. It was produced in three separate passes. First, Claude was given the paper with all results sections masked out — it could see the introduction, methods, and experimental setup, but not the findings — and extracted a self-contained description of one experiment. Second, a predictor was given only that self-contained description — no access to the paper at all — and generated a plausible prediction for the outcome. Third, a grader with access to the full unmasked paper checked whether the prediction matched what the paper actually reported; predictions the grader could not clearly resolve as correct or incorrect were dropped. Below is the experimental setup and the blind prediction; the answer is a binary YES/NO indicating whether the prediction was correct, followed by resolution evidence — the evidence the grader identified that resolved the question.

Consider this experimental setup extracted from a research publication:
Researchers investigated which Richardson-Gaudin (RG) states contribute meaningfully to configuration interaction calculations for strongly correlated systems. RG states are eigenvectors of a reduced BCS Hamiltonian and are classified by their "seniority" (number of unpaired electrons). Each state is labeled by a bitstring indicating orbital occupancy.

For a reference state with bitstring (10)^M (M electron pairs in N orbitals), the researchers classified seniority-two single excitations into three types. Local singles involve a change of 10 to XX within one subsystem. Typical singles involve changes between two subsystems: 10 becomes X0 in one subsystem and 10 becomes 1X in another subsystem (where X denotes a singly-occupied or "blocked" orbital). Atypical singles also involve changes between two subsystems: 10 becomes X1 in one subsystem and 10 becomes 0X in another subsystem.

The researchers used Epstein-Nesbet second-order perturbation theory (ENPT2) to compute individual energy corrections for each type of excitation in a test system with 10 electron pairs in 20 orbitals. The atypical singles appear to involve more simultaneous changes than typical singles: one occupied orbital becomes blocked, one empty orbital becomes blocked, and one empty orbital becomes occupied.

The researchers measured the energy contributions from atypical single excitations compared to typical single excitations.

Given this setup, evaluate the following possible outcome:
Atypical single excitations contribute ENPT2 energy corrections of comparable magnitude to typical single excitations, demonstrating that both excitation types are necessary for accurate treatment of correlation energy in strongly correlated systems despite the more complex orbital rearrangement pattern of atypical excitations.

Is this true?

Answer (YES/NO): YES